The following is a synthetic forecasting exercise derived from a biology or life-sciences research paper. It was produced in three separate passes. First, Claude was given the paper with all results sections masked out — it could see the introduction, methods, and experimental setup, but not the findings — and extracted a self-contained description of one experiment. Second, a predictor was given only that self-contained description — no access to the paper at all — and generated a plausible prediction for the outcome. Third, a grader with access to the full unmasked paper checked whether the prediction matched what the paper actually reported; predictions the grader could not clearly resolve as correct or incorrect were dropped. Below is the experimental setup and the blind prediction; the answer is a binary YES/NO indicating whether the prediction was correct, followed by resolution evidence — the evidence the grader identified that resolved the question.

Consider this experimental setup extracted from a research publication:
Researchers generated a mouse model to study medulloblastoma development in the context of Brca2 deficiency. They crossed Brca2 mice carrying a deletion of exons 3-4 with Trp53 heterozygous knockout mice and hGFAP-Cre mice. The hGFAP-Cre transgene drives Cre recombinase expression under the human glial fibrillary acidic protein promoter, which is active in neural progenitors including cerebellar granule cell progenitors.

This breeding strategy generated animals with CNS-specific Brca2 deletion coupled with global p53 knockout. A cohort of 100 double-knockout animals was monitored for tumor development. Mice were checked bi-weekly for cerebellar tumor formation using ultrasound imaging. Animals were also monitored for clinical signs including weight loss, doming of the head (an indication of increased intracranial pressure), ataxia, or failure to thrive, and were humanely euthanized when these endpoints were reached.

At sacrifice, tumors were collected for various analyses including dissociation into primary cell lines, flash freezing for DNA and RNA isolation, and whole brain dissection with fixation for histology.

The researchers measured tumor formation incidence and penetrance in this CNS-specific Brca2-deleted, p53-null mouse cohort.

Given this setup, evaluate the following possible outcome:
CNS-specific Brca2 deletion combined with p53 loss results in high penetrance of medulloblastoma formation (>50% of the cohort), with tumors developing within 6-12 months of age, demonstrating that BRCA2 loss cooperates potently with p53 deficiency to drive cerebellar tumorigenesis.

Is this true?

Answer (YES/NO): NO